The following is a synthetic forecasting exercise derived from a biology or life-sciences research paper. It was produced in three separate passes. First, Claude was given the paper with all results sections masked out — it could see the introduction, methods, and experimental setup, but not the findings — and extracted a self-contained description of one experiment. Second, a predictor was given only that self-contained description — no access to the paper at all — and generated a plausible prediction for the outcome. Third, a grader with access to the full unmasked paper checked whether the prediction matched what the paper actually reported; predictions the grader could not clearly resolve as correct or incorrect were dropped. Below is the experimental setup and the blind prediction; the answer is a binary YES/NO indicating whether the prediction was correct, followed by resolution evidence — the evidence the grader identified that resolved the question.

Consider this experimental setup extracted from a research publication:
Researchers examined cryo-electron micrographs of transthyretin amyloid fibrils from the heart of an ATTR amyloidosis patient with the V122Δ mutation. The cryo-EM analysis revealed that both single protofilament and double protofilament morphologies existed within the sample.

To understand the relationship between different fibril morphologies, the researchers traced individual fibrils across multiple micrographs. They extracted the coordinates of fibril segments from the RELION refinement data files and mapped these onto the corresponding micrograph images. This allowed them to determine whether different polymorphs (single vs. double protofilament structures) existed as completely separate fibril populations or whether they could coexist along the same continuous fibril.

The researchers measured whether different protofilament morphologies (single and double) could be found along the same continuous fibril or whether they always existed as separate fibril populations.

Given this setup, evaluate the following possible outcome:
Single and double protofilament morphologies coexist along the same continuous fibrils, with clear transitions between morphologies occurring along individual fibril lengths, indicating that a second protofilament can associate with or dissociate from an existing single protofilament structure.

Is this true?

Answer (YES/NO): YES